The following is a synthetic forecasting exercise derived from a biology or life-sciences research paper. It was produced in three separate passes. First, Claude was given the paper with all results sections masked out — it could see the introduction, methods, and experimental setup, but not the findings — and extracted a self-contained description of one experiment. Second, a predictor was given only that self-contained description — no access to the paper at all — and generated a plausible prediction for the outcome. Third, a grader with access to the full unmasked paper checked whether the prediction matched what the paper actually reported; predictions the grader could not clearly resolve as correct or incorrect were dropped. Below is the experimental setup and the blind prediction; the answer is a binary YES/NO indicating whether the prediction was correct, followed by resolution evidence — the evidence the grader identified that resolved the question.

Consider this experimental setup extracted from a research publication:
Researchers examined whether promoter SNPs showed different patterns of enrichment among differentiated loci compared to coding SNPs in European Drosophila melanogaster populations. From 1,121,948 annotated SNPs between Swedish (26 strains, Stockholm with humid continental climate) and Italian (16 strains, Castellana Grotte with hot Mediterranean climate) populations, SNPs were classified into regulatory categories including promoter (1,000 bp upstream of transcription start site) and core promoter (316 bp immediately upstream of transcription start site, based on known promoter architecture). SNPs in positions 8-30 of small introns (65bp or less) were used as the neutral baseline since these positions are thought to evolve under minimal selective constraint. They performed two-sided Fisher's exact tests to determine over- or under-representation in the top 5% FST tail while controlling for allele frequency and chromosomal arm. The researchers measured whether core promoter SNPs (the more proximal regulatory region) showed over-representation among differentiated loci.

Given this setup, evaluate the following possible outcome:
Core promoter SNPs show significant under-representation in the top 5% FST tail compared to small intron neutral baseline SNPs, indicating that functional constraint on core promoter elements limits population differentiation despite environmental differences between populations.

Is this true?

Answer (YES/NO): NO